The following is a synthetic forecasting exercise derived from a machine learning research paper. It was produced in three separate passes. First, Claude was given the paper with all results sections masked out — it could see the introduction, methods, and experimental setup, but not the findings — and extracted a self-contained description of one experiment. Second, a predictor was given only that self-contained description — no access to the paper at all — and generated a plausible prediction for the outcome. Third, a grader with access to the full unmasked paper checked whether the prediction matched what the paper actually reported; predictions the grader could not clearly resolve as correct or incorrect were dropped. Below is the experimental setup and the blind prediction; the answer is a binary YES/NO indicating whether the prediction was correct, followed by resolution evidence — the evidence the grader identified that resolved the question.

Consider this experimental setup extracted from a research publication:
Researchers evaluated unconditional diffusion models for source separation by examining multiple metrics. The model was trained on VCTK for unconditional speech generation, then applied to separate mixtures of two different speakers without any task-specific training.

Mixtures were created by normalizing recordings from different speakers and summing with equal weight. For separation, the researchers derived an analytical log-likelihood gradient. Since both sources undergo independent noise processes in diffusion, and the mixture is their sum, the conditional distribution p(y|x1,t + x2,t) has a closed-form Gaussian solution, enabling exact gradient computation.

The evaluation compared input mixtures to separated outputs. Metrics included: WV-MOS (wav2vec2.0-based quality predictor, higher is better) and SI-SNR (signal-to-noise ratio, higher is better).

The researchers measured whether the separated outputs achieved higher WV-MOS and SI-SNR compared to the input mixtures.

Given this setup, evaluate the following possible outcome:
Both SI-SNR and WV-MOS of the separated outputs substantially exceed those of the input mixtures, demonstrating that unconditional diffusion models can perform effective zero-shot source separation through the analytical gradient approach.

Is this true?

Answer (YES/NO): NO